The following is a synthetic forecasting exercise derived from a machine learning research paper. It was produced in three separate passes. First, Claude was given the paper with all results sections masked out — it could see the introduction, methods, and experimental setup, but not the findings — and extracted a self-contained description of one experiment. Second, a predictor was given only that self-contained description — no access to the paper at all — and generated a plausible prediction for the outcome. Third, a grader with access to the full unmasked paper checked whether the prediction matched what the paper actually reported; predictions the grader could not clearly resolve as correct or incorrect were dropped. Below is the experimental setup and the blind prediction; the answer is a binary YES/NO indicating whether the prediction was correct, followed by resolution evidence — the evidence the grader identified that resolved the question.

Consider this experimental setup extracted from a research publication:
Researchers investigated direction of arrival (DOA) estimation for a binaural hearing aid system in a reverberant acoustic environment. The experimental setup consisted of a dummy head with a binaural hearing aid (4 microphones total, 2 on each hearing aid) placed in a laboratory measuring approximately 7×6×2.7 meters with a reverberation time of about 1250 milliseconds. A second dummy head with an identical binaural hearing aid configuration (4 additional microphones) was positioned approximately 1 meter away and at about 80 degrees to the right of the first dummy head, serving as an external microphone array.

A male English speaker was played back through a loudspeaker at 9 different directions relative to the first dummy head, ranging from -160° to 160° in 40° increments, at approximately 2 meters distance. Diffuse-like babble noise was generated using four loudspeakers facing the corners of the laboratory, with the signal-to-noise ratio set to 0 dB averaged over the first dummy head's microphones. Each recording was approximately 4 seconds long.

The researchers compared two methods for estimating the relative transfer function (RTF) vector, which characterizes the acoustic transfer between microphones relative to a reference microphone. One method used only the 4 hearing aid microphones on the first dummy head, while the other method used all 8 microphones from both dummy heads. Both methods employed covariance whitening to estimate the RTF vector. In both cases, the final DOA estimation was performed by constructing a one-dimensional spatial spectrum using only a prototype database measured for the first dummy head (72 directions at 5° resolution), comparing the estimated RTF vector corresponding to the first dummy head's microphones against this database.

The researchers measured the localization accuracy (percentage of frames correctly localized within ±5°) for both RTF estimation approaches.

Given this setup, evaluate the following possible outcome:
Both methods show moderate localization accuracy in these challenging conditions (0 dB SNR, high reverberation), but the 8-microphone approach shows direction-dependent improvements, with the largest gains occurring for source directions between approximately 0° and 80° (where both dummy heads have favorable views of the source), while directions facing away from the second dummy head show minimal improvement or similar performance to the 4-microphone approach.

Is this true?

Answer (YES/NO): NO